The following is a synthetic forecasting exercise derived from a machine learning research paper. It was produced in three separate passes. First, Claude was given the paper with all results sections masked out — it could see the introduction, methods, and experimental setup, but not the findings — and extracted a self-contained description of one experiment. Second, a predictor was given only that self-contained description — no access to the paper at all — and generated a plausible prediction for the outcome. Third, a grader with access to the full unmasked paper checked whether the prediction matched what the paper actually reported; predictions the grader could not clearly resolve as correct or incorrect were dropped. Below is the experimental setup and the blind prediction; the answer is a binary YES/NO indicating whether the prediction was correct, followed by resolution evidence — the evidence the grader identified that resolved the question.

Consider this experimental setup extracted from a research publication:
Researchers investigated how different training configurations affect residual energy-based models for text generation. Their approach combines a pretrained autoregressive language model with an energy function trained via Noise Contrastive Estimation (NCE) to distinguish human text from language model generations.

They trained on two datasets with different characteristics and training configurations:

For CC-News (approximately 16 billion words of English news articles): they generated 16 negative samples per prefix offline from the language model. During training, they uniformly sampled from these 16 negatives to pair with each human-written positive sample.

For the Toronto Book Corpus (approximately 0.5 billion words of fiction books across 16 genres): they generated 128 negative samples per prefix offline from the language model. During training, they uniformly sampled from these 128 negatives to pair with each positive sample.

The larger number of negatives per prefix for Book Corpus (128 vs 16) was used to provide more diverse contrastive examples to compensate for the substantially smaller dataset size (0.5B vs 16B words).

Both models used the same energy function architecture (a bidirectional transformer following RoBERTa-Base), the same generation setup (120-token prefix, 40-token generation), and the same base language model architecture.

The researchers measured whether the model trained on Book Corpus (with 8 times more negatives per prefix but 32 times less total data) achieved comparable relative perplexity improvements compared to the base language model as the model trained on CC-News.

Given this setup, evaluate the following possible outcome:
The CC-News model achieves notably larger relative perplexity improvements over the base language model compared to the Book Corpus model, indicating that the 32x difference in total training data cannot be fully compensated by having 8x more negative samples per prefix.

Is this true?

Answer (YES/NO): YES